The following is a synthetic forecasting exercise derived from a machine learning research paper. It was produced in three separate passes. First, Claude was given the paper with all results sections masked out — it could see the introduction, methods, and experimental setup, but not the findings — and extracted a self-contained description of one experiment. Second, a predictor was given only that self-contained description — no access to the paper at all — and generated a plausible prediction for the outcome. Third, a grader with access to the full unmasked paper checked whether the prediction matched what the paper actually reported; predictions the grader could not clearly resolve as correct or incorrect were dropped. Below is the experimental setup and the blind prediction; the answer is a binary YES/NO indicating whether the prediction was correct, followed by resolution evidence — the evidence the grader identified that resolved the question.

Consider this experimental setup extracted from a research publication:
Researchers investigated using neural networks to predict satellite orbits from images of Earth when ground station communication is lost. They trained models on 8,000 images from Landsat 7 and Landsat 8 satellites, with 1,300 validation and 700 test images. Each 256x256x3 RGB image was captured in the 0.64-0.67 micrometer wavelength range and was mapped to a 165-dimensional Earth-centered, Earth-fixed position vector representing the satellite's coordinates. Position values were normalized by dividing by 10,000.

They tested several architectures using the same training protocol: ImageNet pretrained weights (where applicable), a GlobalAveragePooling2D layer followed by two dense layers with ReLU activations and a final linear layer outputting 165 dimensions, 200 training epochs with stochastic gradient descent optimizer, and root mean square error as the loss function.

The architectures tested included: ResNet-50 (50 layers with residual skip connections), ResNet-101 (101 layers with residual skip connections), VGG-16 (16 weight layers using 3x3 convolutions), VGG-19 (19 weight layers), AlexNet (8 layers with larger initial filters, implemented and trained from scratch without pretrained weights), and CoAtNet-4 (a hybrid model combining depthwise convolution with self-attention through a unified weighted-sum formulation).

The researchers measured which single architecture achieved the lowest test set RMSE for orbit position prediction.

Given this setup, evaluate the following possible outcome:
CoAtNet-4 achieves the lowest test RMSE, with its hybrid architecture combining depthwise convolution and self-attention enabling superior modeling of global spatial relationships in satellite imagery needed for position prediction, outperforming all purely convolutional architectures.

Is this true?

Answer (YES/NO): NO